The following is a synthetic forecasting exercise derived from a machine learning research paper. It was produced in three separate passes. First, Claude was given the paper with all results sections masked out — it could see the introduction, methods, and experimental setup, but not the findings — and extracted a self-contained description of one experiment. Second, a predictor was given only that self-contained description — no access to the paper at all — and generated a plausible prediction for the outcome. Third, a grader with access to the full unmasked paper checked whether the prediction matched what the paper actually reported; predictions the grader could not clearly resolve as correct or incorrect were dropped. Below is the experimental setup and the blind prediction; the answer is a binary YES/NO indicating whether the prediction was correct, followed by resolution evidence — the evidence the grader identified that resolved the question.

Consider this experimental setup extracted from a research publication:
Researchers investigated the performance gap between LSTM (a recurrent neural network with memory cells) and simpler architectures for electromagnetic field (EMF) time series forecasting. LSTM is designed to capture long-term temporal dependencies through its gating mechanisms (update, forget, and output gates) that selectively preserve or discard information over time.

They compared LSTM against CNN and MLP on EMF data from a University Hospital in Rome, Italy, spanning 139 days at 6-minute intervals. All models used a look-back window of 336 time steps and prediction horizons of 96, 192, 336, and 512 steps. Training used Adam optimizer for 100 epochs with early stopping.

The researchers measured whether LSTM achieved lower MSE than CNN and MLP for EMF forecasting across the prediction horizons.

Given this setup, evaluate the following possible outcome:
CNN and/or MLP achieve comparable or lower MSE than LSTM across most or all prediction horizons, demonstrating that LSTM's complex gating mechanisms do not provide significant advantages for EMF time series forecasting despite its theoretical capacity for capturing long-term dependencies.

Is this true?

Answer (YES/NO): YES